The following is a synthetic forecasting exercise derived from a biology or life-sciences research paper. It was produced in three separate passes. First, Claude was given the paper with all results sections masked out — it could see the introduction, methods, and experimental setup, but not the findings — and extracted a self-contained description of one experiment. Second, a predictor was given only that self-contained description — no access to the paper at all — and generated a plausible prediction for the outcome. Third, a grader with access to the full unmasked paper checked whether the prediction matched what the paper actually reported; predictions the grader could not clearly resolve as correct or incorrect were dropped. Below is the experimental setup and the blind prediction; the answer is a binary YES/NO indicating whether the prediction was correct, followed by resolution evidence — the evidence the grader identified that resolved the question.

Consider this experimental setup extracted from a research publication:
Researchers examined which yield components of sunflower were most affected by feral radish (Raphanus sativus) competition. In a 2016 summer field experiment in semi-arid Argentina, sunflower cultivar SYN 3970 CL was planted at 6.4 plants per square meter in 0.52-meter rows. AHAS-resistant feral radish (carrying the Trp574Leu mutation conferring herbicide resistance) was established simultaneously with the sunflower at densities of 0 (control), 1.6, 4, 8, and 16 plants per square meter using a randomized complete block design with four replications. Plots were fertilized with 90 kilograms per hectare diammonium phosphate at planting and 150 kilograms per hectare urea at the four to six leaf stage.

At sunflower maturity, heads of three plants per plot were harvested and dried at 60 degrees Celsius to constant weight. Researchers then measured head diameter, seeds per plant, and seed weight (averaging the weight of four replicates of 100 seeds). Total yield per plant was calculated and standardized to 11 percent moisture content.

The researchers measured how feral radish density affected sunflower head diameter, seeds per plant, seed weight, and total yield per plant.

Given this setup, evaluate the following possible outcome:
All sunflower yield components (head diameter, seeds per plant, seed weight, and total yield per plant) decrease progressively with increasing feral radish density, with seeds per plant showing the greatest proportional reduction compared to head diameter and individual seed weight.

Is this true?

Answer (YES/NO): NO